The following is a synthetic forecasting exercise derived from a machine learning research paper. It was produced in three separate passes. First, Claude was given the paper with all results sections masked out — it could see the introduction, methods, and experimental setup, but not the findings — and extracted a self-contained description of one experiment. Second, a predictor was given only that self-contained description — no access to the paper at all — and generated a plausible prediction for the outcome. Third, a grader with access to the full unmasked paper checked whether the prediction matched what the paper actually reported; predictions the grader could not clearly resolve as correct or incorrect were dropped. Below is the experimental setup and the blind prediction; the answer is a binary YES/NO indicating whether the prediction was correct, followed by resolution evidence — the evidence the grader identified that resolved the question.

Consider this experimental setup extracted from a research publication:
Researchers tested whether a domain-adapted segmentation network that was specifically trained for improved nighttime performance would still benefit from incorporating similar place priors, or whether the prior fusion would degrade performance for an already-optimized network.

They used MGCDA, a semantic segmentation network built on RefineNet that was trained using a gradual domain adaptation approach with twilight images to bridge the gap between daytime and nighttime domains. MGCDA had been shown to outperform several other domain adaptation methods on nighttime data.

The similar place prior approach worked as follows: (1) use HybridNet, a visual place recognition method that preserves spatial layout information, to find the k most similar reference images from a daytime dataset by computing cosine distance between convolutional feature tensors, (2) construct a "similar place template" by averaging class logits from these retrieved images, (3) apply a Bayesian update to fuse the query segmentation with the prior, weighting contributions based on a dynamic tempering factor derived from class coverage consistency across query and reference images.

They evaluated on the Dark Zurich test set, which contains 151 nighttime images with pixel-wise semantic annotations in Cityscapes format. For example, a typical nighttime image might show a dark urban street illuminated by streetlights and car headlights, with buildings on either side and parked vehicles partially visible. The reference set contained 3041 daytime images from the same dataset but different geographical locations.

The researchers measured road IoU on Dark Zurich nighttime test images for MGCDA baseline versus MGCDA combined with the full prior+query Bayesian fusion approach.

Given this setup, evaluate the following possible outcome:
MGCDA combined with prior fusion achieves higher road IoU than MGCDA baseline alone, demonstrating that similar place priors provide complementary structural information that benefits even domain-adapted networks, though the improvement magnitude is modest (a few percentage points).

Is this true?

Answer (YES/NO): NO